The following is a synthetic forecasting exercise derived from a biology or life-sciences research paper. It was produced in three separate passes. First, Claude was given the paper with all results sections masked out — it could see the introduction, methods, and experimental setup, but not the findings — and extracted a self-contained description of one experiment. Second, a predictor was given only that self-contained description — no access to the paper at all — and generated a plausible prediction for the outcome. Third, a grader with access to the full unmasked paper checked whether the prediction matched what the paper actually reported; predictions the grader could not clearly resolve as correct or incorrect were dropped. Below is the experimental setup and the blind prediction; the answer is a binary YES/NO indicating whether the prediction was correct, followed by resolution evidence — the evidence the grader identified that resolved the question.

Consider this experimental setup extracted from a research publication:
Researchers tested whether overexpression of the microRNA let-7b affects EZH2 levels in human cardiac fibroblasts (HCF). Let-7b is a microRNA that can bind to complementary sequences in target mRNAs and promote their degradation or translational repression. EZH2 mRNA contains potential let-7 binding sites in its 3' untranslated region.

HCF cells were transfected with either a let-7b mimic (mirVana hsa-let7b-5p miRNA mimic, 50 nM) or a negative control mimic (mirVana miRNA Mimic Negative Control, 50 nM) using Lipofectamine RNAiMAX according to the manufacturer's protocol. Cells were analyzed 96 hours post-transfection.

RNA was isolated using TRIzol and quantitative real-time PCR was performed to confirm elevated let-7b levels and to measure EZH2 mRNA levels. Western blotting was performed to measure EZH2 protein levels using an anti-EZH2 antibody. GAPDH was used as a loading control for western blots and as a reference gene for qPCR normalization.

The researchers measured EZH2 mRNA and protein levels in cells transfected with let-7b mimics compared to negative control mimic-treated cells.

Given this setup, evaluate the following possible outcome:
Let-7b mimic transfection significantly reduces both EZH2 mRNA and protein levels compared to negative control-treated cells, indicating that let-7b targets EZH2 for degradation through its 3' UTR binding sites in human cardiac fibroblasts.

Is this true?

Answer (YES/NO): YES